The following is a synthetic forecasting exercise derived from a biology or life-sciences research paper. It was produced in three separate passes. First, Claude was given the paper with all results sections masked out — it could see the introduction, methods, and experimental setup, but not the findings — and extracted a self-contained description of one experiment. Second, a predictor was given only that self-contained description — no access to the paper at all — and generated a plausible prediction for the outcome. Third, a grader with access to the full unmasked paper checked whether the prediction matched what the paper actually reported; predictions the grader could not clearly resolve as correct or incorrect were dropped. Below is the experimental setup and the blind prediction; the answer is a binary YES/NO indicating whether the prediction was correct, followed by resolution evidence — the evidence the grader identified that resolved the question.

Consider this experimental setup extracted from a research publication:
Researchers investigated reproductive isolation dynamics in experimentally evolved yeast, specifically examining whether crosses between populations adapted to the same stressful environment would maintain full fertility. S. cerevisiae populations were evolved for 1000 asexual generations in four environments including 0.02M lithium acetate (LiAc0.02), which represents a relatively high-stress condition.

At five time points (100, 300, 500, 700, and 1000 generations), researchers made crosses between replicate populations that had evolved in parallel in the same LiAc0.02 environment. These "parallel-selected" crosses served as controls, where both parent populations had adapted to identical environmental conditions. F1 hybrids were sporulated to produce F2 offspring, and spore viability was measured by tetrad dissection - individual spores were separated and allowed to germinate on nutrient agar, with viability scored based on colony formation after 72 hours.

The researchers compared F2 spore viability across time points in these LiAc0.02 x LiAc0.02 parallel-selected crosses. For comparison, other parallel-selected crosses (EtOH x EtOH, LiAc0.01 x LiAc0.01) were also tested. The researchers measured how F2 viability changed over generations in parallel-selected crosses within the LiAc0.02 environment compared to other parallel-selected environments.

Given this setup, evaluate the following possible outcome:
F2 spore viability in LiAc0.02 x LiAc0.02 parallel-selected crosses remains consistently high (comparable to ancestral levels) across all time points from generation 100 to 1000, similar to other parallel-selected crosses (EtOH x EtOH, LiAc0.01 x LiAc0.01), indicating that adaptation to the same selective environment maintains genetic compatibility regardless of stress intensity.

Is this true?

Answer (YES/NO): NO